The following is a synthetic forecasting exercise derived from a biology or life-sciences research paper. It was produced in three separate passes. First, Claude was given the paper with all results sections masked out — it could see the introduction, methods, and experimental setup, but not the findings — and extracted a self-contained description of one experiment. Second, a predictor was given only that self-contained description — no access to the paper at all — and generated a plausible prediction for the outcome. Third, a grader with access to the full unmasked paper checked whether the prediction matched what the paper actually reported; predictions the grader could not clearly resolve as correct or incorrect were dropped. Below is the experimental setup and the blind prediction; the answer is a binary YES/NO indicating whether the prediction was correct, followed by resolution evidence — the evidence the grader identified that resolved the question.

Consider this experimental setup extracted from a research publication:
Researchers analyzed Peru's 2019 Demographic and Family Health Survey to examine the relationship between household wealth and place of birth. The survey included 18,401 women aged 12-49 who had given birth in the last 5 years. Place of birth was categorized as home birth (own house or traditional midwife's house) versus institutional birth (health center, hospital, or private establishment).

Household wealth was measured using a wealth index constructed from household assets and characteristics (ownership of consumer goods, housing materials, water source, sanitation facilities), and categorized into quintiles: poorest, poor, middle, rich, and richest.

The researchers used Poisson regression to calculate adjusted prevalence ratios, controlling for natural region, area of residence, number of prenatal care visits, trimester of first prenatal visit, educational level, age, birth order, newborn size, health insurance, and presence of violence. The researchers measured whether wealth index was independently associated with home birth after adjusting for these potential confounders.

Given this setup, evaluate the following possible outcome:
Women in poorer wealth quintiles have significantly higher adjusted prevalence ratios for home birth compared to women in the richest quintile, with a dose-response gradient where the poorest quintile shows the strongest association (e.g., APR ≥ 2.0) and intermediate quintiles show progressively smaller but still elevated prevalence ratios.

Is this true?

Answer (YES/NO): NO